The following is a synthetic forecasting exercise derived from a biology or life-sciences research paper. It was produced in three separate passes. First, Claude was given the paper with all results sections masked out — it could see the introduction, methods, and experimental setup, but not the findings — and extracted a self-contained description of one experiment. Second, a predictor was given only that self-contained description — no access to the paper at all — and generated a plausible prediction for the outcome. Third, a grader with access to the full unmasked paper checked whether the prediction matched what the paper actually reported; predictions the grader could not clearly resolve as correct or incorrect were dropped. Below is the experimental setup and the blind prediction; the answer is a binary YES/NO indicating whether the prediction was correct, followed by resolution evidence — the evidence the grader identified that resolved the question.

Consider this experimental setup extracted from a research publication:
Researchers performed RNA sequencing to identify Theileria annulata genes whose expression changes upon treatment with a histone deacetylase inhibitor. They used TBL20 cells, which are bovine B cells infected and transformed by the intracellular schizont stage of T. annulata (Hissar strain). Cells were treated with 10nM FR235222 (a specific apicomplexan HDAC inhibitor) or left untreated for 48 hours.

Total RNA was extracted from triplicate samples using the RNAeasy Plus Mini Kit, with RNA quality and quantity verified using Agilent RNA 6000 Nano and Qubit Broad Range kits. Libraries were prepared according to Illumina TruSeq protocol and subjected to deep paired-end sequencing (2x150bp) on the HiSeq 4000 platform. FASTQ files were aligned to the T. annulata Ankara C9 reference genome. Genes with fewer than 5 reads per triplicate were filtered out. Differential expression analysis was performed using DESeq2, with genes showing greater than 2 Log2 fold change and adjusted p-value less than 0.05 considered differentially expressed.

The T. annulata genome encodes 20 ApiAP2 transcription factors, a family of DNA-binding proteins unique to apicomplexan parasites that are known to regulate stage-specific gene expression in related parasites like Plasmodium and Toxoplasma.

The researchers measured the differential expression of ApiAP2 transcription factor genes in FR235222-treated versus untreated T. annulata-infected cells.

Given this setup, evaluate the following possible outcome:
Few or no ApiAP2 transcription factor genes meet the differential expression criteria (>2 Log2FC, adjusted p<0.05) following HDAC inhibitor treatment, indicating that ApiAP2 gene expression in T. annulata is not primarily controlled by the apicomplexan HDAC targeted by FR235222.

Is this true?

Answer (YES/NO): NO